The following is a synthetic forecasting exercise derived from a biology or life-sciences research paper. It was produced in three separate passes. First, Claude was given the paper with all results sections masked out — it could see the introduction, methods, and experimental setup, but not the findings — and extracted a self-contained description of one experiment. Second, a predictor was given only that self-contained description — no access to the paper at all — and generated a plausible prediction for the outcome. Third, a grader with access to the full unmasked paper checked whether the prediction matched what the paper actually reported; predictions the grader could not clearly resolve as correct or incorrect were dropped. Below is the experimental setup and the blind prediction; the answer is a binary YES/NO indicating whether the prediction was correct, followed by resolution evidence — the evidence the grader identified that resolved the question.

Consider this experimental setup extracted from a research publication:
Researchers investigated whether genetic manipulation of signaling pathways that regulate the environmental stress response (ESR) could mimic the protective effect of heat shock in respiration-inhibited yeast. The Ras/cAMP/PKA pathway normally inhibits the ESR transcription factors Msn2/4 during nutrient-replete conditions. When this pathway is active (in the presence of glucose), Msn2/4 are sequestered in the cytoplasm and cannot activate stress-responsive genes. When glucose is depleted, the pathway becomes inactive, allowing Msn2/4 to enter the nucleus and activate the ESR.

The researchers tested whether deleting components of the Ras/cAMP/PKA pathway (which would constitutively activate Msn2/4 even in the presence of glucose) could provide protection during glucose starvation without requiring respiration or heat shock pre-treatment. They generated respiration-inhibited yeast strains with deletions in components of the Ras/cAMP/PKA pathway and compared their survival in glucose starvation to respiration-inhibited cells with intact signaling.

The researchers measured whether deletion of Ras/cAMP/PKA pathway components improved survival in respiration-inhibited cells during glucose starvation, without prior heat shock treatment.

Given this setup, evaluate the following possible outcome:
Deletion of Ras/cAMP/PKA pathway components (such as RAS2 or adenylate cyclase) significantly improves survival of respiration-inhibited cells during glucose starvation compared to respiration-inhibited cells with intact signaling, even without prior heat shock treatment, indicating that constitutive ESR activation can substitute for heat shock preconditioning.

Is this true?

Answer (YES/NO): YES